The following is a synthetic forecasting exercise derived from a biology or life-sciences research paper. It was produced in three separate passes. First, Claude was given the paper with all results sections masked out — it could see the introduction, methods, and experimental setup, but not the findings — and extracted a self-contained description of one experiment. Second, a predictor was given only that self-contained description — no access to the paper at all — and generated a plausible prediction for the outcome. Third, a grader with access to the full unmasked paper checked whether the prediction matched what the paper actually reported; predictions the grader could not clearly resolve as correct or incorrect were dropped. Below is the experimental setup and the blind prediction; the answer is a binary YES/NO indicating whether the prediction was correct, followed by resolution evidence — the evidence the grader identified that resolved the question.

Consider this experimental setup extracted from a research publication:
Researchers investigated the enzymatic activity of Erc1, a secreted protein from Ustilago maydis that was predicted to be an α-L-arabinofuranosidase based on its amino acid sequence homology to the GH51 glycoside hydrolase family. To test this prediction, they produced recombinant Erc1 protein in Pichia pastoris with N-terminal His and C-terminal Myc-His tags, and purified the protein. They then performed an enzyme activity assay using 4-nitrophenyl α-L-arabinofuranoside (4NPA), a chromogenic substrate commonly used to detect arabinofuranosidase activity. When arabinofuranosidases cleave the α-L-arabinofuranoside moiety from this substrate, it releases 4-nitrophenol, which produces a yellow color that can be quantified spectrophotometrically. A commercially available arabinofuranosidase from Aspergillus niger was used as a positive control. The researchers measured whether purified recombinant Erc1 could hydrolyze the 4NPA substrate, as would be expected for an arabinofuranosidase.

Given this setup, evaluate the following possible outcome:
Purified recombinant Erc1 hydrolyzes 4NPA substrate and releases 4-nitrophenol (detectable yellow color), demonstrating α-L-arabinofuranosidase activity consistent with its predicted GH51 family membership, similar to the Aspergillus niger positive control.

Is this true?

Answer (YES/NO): NO